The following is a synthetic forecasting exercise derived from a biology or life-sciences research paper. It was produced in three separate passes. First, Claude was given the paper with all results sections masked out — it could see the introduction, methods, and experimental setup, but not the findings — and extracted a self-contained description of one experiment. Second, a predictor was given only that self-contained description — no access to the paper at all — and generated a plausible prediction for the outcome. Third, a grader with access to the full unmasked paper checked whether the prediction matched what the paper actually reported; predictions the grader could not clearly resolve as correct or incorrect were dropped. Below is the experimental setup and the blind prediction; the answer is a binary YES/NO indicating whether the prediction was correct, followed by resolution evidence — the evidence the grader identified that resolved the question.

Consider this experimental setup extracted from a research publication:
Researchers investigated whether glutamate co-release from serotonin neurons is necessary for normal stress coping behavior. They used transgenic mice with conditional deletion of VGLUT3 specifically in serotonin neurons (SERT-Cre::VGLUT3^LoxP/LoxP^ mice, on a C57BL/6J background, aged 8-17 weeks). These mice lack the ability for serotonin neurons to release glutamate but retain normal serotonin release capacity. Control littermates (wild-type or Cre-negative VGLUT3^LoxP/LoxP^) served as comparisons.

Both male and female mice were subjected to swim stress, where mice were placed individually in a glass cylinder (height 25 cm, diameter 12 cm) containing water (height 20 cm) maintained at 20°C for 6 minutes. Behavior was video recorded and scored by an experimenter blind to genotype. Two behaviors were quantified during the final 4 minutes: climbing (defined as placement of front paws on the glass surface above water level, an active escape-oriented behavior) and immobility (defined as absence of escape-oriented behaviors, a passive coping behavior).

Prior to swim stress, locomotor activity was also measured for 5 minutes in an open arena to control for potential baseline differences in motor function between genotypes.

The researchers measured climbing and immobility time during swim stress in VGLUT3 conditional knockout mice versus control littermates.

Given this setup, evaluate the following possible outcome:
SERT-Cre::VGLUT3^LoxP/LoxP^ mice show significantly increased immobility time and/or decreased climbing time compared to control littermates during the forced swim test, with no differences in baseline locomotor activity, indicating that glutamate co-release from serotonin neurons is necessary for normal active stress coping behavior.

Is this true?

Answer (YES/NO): NO